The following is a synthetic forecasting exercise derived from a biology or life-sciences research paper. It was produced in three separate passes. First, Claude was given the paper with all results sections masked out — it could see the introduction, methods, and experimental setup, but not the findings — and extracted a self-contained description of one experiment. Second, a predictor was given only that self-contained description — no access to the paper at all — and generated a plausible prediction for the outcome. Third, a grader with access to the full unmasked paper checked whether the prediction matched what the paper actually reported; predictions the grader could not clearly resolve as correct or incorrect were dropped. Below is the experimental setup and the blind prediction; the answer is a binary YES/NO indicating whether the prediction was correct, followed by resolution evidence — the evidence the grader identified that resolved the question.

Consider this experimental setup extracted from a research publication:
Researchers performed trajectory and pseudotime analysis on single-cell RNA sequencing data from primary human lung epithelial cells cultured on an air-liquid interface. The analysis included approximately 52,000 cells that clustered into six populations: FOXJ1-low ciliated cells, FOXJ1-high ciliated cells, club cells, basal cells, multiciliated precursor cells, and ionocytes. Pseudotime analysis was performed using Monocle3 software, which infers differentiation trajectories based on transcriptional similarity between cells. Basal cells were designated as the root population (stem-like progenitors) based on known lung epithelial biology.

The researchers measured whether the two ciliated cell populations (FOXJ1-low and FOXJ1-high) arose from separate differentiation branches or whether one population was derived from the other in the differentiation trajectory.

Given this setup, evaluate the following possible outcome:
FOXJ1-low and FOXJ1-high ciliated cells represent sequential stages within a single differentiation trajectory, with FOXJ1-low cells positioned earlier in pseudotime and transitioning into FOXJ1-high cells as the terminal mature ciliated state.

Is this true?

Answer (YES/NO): YES